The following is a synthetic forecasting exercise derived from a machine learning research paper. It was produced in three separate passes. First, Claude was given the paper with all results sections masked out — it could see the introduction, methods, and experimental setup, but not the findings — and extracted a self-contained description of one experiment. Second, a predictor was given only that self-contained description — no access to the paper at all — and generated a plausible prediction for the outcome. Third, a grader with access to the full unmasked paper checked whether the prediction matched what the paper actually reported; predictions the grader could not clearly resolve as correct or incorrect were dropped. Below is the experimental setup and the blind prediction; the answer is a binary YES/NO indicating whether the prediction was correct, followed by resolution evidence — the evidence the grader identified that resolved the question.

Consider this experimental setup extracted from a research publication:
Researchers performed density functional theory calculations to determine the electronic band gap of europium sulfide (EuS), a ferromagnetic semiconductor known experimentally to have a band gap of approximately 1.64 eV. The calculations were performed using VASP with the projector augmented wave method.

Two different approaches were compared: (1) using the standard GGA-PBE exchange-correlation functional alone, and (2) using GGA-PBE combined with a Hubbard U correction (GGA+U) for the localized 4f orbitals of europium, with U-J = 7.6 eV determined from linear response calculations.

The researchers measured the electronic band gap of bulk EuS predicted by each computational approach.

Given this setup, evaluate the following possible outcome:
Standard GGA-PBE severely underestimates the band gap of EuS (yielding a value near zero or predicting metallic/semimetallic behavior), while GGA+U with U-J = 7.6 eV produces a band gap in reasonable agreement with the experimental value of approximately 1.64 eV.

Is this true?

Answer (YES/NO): YES